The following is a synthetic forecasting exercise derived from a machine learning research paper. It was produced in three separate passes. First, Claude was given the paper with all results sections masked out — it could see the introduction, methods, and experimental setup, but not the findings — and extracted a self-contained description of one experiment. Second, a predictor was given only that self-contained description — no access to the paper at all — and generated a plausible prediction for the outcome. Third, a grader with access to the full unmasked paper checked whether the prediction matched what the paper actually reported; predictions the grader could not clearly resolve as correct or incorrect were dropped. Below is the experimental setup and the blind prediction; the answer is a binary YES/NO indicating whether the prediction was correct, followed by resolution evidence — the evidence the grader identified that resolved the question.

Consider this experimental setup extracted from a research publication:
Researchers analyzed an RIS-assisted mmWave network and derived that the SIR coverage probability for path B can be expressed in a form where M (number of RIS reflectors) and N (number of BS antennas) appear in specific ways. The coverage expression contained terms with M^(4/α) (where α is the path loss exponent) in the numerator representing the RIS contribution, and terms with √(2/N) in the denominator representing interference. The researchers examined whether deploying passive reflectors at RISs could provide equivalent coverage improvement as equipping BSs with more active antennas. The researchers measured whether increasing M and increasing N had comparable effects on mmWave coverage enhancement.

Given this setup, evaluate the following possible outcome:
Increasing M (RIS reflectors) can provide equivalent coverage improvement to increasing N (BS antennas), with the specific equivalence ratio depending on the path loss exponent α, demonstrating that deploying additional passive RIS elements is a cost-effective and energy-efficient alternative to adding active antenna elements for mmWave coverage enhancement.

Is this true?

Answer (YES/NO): YES